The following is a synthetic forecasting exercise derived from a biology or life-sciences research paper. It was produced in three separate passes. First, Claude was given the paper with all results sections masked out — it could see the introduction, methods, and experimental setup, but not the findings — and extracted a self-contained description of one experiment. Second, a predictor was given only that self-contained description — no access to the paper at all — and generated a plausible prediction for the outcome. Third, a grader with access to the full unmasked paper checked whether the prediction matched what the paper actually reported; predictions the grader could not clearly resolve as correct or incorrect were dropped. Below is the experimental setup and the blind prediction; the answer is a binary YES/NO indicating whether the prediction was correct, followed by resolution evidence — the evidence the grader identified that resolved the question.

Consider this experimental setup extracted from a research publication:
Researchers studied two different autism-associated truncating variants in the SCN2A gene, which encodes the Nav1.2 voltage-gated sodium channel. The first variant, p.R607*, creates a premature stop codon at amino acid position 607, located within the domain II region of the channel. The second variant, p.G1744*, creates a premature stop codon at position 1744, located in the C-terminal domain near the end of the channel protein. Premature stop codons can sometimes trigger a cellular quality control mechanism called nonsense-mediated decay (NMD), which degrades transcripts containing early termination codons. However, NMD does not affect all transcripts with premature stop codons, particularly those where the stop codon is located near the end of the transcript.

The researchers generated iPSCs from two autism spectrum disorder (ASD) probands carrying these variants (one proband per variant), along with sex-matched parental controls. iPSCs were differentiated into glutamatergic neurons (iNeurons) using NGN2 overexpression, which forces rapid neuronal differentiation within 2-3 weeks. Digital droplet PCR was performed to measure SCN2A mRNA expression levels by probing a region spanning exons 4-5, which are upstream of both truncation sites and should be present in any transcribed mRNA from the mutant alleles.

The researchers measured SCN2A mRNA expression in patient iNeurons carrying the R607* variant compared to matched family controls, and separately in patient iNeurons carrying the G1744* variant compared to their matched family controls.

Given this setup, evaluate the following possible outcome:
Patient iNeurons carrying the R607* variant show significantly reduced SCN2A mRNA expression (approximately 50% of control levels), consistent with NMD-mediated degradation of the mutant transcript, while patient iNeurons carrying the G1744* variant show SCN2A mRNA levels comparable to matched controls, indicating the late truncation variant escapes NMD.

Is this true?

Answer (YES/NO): NO